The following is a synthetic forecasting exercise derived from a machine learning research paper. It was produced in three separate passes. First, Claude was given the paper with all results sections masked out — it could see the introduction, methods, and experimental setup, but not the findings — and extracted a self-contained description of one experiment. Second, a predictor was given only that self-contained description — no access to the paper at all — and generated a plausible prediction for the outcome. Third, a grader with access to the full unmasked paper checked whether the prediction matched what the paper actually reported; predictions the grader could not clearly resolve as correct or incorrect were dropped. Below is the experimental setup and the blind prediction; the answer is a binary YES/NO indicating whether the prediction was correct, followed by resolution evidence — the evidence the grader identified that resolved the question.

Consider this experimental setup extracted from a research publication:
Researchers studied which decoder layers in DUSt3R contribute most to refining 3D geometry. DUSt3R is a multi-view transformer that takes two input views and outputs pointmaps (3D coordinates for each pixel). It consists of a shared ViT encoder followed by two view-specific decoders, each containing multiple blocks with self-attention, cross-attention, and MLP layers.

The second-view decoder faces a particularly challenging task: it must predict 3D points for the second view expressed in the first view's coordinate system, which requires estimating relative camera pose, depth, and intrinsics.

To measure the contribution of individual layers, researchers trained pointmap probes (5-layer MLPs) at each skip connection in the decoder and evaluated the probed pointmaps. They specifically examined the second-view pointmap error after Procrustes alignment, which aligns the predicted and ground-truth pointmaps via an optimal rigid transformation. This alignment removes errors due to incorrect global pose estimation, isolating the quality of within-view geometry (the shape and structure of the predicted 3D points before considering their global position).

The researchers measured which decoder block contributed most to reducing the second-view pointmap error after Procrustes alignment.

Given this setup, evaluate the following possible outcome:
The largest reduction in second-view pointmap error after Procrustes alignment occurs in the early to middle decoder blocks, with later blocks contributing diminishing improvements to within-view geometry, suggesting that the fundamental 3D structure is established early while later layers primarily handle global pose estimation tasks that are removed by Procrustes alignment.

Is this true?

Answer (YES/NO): YES